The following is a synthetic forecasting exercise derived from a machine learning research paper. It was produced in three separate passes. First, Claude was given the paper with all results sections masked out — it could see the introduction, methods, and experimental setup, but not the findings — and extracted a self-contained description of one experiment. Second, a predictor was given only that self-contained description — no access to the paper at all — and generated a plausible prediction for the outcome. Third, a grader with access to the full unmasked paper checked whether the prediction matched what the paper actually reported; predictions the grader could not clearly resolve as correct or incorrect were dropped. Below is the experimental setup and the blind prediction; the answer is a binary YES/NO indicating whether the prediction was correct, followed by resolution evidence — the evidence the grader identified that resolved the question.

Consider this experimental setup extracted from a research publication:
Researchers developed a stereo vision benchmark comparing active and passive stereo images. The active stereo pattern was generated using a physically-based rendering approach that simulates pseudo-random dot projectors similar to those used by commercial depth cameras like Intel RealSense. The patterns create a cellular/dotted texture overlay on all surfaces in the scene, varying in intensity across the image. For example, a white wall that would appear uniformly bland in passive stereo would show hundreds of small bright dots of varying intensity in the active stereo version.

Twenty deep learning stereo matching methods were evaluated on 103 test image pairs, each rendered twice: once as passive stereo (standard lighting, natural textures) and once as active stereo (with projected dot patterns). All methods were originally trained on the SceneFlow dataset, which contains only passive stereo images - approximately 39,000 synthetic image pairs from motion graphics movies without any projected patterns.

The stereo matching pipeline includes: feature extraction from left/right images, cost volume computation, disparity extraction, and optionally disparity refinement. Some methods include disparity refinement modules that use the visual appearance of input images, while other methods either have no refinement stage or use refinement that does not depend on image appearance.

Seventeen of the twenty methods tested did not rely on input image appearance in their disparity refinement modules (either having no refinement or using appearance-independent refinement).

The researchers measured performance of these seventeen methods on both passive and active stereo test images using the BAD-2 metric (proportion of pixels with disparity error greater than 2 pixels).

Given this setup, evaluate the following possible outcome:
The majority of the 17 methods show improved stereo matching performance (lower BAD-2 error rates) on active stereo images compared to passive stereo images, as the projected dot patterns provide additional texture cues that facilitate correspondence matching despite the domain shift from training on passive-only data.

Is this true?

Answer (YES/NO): YES